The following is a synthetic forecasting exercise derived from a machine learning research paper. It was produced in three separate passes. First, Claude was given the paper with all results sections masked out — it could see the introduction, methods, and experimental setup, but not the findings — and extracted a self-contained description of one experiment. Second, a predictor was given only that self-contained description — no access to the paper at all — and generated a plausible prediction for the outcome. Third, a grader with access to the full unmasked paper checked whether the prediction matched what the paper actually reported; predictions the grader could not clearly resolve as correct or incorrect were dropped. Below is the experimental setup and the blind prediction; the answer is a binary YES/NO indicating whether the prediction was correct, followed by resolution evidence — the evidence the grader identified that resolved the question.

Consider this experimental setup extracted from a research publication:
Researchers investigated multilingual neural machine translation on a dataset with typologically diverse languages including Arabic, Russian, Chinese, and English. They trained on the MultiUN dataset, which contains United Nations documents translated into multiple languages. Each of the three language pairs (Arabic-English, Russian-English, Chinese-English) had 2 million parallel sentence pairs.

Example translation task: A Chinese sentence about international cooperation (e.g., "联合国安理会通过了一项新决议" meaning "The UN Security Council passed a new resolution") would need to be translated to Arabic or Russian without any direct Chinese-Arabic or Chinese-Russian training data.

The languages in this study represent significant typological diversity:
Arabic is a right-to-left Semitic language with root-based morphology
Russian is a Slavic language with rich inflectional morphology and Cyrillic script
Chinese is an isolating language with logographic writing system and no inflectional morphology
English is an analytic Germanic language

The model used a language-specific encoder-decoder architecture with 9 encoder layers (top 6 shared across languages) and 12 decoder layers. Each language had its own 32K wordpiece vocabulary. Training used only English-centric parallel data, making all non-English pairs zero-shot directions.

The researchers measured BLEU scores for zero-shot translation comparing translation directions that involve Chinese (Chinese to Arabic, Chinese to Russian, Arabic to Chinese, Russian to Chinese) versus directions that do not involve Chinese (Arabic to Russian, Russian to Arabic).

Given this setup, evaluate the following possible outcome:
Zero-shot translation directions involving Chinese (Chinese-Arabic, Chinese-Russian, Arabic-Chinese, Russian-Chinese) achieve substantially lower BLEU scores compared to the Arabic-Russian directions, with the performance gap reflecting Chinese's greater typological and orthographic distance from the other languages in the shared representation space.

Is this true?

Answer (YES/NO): NO